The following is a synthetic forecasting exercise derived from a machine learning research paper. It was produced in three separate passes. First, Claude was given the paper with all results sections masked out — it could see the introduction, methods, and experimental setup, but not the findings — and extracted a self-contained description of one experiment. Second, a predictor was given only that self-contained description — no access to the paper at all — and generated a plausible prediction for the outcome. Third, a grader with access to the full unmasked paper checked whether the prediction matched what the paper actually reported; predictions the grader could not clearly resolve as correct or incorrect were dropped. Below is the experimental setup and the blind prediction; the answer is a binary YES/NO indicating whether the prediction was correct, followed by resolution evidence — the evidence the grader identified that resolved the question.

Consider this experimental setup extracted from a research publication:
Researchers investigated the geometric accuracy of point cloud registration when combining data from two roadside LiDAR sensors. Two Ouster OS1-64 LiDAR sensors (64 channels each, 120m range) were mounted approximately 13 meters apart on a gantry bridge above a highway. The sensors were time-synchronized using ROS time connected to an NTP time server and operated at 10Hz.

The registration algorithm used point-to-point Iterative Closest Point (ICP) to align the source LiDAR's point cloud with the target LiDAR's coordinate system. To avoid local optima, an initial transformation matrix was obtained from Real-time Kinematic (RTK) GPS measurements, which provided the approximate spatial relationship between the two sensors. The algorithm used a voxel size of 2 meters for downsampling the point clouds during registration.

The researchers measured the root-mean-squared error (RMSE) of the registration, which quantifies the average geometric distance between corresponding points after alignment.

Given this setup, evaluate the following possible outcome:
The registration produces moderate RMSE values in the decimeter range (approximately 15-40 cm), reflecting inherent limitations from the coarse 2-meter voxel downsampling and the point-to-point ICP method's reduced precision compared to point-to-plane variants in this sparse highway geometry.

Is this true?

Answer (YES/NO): NO